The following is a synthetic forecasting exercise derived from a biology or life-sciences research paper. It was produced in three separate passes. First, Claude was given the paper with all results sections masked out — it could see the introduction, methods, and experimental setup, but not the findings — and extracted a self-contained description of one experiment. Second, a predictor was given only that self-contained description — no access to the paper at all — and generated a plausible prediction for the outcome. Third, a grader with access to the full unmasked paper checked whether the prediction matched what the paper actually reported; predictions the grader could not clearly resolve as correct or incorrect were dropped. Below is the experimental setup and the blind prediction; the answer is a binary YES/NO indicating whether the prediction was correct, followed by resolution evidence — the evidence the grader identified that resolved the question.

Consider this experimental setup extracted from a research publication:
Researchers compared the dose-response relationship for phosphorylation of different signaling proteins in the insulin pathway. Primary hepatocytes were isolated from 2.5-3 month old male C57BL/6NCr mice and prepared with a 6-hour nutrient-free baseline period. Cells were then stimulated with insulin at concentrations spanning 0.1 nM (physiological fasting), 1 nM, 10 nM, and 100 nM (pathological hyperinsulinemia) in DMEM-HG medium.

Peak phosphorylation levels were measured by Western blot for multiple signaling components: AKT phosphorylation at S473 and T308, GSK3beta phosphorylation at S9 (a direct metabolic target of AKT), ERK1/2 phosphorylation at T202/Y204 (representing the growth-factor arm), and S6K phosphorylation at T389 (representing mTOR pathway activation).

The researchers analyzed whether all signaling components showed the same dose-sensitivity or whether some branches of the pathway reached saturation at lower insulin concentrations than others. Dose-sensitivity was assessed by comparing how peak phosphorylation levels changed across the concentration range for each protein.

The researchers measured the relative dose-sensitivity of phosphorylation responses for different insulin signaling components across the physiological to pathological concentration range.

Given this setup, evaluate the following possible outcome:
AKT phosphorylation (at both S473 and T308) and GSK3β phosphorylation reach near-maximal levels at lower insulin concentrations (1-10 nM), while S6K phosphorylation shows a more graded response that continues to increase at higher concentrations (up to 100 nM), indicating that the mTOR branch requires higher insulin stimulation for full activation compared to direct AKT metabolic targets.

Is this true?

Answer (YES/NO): NO